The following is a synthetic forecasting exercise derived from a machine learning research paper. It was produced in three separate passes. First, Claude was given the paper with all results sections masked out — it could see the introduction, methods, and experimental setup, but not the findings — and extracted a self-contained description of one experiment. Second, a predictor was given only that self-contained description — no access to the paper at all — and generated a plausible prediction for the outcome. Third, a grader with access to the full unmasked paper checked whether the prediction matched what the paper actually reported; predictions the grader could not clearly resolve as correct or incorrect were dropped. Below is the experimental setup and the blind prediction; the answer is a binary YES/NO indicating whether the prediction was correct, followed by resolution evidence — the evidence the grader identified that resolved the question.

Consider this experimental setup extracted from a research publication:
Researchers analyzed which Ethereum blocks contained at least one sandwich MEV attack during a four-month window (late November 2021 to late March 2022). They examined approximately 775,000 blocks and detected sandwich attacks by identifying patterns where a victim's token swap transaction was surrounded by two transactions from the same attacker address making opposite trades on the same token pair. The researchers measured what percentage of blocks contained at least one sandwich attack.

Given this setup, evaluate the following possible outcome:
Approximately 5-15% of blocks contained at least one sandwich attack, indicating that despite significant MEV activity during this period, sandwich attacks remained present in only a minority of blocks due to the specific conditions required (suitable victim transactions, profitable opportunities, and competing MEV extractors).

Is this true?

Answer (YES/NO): YES